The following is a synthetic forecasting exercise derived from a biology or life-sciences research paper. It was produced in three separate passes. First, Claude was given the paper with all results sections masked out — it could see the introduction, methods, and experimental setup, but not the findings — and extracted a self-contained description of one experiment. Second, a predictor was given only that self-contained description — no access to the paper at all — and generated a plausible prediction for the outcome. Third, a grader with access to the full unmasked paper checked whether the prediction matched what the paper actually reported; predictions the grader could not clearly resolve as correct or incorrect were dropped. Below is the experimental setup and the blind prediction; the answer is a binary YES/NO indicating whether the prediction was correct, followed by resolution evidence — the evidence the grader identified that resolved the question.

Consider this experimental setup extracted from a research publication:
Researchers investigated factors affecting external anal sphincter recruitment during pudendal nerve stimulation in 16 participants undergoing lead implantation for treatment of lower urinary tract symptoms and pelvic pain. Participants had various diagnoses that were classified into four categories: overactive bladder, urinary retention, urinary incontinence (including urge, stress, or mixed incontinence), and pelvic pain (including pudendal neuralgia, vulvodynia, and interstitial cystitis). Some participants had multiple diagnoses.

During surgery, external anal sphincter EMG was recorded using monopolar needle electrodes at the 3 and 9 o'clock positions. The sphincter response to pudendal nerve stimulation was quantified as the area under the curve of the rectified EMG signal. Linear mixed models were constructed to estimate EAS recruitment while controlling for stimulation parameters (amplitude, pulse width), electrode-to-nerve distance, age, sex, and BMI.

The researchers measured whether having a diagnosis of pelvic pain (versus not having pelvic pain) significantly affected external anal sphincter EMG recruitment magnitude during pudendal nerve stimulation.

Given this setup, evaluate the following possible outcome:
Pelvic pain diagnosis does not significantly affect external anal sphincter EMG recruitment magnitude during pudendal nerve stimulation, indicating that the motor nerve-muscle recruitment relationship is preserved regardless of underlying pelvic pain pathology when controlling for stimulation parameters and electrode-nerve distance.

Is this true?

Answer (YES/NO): YES